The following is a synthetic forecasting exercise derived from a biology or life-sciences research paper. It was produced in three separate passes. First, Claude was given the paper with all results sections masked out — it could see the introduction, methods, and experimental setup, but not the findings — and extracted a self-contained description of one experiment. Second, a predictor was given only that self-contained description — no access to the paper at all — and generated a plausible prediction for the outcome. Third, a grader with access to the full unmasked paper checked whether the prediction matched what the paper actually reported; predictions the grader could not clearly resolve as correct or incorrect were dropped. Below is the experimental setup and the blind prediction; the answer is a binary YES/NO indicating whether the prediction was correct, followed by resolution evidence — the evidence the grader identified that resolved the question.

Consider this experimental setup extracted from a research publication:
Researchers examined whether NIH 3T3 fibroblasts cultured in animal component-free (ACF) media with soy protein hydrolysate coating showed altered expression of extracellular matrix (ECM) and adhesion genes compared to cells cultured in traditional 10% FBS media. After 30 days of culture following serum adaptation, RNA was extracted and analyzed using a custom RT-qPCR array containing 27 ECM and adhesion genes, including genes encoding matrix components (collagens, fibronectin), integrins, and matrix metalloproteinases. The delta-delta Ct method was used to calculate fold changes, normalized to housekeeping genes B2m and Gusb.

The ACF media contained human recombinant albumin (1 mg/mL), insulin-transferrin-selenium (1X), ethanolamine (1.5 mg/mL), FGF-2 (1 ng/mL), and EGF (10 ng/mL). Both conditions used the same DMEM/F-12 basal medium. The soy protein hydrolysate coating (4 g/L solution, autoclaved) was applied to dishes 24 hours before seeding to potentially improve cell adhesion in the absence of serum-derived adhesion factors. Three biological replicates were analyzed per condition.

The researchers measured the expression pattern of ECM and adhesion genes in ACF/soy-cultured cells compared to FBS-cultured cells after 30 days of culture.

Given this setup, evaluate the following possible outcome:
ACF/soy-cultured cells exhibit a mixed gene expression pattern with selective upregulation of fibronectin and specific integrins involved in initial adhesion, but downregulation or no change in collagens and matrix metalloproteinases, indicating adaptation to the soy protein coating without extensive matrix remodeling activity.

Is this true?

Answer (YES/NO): NO